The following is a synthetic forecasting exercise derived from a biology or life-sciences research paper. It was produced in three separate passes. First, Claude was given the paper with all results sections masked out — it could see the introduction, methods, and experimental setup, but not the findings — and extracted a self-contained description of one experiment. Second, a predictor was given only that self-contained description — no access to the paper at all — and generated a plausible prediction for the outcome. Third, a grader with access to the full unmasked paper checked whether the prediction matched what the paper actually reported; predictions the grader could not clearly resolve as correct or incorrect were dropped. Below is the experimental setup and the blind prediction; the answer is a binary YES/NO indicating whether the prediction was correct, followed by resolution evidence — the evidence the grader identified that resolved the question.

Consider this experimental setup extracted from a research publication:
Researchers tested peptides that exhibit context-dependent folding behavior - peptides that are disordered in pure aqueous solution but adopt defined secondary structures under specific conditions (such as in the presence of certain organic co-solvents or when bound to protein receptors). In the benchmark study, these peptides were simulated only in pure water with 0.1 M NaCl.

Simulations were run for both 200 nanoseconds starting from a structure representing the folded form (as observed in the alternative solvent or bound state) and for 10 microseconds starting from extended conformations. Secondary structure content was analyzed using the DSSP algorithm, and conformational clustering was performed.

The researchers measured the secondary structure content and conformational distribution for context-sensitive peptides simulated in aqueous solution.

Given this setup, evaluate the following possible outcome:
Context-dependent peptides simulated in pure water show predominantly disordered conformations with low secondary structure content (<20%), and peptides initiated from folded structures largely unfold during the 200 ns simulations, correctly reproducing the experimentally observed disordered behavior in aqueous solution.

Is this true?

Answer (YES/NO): NO